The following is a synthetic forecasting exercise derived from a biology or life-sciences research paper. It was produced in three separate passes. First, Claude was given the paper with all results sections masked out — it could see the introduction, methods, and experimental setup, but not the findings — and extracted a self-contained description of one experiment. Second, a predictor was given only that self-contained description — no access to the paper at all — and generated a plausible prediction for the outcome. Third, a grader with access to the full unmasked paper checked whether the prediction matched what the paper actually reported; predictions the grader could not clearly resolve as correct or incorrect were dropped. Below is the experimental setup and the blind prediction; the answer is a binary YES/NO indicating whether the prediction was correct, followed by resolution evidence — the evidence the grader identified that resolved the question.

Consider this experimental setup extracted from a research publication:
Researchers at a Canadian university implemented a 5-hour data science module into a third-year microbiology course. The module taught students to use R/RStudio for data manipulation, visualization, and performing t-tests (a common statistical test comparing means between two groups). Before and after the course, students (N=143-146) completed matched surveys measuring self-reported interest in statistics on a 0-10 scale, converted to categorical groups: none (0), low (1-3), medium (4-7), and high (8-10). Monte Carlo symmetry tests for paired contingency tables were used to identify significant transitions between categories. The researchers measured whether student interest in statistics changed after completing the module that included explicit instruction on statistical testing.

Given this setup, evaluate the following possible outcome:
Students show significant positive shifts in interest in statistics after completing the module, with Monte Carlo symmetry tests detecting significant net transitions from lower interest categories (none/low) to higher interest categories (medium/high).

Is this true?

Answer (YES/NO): NO